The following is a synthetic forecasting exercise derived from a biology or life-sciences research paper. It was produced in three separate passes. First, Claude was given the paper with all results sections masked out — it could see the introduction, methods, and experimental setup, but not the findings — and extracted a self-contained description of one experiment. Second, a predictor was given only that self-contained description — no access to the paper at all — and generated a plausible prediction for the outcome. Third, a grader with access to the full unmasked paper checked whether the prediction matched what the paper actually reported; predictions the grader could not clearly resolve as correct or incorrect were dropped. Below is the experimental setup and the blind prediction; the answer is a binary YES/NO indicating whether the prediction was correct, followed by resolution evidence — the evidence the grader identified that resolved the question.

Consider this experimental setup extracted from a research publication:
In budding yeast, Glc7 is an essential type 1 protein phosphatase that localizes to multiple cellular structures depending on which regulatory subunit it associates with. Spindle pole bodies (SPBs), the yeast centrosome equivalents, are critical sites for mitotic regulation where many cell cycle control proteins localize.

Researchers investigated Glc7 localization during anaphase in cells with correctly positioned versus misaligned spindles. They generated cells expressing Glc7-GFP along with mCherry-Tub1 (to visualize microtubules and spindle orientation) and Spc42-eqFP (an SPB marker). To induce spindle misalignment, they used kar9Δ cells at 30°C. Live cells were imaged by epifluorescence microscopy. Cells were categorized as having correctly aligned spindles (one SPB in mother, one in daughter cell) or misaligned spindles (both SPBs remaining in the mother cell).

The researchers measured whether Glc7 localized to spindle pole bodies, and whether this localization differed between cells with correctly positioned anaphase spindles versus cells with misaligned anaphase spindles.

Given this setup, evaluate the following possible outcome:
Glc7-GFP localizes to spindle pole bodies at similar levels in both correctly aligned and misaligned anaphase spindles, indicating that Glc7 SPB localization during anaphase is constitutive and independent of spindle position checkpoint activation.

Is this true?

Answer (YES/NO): YES